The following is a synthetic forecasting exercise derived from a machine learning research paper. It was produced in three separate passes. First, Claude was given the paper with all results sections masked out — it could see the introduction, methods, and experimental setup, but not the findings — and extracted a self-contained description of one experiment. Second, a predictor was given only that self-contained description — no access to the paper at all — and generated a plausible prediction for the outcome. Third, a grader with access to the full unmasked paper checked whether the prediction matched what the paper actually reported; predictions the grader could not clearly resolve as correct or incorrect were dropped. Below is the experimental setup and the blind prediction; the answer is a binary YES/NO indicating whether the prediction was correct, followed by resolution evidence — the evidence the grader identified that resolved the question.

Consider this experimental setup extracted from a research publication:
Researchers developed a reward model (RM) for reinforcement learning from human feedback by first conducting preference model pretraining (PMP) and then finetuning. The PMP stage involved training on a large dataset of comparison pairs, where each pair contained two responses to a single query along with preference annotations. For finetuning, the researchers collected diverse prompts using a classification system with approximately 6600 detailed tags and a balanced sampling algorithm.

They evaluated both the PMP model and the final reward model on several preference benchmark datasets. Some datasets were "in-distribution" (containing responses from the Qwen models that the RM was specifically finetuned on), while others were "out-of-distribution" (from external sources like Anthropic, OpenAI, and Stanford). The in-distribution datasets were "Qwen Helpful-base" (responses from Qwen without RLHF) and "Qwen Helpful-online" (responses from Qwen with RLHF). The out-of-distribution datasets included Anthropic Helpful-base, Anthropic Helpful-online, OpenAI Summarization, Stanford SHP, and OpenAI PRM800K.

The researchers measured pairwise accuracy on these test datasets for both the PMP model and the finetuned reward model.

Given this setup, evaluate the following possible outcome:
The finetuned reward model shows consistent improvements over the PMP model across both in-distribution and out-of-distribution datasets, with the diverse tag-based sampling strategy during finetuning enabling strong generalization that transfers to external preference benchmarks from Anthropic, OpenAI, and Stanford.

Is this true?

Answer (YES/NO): NO